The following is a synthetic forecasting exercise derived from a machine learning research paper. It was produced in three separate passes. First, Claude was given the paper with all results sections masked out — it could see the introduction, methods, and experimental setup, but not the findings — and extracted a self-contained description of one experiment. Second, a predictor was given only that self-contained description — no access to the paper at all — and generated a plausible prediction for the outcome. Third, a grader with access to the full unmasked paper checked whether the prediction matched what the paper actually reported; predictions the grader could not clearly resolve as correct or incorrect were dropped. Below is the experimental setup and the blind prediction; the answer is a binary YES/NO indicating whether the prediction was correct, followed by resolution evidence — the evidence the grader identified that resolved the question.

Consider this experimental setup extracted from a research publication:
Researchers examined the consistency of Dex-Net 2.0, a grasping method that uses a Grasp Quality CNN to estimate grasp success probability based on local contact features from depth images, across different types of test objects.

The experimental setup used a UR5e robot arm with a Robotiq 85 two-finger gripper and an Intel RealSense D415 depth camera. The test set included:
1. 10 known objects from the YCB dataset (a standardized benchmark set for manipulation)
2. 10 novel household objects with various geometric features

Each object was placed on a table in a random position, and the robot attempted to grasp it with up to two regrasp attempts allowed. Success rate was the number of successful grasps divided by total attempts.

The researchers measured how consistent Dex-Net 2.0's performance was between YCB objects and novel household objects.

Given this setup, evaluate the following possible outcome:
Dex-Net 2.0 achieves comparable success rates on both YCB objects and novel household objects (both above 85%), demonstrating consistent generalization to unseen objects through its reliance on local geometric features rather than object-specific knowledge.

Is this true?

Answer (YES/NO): NO